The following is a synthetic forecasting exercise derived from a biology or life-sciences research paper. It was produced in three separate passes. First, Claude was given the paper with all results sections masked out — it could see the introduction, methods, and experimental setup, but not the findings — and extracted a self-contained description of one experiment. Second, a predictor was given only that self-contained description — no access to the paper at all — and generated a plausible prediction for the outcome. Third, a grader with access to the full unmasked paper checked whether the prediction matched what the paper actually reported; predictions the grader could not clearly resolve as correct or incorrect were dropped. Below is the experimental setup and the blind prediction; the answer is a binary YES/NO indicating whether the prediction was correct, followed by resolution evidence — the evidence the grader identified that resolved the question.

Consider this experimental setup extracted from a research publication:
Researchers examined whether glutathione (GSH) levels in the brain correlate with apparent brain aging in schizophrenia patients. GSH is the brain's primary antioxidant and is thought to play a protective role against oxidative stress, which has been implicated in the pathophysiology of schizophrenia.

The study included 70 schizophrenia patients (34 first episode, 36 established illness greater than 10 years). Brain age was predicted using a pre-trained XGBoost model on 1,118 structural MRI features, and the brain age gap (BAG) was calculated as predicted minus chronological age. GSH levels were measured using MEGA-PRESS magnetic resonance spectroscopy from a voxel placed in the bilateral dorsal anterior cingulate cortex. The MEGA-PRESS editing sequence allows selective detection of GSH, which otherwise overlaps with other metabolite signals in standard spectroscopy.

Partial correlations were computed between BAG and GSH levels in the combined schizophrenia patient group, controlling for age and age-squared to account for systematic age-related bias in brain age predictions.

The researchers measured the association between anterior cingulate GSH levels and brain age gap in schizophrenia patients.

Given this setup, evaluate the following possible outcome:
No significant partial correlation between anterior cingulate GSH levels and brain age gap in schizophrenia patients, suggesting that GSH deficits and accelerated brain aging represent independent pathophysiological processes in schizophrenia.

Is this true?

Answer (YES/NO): NO